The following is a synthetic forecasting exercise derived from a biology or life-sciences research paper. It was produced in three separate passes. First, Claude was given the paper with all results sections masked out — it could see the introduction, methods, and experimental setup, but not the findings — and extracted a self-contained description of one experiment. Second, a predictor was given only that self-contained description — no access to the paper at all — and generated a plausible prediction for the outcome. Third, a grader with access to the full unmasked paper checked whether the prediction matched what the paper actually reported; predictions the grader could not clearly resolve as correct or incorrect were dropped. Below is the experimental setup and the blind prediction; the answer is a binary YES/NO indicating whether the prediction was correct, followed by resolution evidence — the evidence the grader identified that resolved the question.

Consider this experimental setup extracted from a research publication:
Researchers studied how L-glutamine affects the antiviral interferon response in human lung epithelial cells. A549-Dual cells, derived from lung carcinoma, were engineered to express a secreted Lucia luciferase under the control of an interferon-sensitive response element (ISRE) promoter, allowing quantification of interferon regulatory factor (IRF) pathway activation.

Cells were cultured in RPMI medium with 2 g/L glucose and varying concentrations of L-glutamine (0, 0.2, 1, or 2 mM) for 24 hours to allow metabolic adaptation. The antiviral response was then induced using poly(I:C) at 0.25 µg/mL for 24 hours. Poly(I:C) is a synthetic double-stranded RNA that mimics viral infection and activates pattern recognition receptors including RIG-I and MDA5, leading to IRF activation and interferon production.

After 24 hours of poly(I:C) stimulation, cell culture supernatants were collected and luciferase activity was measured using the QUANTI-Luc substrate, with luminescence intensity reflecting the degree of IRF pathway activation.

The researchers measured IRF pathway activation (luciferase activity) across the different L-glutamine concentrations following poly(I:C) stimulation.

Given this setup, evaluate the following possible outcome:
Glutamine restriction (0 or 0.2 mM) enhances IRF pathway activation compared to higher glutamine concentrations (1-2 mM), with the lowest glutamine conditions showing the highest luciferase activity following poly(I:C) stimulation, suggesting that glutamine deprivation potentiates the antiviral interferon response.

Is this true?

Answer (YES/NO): NO